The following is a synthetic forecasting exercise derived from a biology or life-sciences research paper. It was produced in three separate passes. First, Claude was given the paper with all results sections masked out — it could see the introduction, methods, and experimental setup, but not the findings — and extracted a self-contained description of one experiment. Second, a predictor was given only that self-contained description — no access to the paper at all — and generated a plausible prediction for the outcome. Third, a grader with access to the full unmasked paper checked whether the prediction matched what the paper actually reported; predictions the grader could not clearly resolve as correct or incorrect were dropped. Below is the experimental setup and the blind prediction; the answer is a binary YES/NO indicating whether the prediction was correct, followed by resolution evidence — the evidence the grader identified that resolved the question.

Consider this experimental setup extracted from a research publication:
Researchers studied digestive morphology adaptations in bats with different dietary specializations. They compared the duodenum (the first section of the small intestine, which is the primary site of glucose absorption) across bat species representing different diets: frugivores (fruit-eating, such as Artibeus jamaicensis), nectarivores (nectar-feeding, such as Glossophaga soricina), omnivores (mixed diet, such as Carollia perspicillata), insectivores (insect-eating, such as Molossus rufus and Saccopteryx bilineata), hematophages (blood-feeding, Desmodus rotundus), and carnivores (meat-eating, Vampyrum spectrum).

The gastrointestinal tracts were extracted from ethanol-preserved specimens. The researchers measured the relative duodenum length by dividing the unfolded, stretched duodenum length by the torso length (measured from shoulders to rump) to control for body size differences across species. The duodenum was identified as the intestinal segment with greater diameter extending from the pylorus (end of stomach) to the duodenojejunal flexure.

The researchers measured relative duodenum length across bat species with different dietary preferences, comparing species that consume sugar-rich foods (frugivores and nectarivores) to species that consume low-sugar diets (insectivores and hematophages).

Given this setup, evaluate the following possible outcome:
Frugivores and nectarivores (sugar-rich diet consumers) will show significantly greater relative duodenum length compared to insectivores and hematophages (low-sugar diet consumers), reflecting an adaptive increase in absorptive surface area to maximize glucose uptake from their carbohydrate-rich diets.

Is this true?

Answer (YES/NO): YES